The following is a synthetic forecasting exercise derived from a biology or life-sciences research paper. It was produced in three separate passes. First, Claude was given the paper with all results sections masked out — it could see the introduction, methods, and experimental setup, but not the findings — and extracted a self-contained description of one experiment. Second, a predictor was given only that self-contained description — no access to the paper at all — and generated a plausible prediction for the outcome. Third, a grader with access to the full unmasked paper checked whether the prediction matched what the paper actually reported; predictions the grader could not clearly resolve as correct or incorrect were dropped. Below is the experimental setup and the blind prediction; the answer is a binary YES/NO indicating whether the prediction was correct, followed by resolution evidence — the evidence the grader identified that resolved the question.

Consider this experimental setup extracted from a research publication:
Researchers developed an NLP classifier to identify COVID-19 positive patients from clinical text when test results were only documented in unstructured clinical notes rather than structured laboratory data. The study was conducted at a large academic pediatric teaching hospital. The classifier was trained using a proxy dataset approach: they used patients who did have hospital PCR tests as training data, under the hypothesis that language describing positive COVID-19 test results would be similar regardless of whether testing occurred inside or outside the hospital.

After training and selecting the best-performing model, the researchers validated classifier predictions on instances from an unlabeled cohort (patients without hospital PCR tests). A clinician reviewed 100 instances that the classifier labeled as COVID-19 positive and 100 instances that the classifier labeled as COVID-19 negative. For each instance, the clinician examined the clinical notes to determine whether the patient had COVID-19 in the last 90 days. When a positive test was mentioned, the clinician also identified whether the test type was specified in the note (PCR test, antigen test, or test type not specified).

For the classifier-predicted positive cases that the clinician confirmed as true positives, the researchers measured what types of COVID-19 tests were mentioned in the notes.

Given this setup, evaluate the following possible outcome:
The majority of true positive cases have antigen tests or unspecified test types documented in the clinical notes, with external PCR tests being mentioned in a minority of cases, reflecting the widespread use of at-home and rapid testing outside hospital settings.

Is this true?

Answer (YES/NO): YES